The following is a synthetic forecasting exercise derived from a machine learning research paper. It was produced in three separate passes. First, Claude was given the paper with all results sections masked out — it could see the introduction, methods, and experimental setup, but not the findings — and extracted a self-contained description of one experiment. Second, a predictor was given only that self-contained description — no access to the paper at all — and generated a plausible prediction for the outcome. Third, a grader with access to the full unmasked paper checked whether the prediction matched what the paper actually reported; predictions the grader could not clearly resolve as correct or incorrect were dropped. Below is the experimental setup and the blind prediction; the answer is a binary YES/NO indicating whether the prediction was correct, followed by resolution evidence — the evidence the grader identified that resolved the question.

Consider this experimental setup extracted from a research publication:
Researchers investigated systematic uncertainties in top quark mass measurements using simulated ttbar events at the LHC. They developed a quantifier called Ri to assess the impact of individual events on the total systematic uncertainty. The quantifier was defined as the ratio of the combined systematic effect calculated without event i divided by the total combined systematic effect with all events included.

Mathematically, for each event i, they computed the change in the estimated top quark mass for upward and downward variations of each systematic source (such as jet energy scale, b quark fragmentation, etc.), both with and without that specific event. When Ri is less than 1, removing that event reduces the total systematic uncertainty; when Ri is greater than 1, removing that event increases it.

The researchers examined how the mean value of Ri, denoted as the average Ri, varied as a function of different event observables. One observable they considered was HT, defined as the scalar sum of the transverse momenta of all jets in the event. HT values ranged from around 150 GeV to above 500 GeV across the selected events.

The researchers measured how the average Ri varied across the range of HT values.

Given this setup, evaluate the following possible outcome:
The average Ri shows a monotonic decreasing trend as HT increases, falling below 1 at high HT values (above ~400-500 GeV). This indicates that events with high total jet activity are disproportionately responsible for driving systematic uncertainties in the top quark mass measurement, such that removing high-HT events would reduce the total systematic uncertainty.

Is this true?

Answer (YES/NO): NO